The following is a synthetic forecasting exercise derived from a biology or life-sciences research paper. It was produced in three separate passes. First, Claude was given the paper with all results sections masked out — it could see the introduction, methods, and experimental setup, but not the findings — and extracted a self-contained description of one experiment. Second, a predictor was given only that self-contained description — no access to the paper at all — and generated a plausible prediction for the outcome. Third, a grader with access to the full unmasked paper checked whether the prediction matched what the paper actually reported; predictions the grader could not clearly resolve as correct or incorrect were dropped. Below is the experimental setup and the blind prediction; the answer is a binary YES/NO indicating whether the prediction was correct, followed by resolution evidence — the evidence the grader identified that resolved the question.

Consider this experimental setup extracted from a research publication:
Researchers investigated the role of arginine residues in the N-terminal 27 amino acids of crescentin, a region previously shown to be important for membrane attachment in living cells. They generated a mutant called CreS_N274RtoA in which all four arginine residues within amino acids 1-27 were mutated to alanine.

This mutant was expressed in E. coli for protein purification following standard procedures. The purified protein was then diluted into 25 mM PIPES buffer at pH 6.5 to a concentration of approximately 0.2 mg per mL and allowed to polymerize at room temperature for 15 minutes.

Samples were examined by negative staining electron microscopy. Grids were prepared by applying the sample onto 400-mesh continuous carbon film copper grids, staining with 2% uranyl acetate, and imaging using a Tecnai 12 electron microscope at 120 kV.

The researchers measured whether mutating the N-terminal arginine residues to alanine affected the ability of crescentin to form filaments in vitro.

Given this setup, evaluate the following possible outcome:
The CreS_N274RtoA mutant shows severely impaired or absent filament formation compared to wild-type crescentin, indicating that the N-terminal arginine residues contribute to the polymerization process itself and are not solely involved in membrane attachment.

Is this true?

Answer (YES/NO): NO